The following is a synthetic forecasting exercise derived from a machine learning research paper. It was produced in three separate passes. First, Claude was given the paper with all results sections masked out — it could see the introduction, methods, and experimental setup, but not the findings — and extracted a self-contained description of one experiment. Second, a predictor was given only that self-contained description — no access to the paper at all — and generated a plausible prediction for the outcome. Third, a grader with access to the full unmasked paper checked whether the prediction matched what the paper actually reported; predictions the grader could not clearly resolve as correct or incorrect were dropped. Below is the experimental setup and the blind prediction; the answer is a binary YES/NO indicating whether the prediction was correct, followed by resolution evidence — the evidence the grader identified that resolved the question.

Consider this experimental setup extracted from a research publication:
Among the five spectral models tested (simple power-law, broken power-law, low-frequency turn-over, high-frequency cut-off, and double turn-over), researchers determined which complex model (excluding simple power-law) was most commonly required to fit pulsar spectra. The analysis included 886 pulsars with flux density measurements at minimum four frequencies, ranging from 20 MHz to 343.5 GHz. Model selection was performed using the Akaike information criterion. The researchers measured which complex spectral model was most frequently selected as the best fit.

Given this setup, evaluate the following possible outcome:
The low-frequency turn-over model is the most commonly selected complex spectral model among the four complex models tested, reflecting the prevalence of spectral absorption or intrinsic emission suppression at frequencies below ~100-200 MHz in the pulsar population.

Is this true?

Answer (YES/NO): NO